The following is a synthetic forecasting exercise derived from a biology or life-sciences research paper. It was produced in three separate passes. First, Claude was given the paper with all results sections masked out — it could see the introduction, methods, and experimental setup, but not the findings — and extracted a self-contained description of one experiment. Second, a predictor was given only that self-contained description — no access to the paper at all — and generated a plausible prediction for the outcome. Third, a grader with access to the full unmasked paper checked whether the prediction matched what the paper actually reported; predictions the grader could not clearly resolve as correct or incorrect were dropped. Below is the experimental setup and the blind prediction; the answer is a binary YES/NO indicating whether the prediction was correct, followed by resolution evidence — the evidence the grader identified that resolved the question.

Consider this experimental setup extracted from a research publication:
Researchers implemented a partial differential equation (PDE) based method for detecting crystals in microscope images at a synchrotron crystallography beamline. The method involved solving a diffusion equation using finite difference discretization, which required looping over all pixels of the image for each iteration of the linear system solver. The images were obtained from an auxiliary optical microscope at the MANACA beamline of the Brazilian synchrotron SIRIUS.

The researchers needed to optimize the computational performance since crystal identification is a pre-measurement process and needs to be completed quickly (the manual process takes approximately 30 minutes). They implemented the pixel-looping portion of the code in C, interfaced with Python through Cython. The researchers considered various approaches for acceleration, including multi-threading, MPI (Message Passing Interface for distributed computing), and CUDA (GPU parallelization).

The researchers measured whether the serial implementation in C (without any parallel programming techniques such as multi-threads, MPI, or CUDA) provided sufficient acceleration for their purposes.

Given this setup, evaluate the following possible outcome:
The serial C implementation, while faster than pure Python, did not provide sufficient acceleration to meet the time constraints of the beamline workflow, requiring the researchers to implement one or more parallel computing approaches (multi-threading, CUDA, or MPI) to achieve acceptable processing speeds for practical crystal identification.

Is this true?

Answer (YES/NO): NO